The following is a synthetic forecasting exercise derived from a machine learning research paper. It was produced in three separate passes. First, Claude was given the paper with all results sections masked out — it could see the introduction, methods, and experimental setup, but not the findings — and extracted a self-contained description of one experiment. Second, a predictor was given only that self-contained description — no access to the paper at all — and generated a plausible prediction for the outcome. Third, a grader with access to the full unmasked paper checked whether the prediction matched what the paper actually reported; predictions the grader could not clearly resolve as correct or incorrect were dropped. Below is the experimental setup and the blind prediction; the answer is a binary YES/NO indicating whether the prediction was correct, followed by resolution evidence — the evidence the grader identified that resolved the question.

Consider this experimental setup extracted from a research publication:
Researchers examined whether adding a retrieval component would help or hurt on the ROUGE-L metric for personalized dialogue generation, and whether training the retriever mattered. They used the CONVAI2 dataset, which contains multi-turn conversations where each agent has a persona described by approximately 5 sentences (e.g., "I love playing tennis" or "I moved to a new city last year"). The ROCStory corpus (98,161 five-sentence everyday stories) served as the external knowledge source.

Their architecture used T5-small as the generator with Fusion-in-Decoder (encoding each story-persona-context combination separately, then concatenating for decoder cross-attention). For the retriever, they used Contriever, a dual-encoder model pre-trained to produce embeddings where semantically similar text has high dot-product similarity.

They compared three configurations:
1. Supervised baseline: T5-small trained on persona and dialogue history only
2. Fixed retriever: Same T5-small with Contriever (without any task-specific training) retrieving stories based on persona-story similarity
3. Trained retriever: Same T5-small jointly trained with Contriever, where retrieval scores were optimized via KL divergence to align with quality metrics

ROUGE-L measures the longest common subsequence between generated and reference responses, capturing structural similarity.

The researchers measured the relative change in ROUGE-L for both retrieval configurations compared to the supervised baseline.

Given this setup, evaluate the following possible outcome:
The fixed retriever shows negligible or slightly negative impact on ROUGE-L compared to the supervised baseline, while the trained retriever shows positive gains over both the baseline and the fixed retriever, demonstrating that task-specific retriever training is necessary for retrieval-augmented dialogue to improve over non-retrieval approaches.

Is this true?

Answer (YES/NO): YES